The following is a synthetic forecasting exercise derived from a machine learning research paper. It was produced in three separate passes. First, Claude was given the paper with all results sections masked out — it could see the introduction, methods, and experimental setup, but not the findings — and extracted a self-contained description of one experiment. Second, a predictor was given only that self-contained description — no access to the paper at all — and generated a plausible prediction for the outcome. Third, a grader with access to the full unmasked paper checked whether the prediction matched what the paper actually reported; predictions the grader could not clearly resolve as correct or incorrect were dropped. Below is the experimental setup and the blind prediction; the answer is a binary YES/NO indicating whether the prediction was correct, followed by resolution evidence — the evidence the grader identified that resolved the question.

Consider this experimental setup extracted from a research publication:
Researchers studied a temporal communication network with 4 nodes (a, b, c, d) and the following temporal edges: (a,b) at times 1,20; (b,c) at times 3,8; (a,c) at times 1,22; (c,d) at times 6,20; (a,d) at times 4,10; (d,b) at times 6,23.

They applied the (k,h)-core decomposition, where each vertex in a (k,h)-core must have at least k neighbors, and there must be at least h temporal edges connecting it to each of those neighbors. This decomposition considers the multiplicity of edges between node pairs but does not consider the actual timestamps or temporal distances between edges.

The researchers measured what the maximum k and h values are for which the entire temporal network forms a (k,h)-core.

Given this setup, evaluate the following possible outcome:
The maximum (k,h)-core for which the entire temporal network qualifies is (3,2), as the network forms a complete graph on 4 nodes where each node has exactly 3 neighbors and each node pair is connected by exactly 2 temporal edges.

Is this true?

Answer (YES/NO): YES